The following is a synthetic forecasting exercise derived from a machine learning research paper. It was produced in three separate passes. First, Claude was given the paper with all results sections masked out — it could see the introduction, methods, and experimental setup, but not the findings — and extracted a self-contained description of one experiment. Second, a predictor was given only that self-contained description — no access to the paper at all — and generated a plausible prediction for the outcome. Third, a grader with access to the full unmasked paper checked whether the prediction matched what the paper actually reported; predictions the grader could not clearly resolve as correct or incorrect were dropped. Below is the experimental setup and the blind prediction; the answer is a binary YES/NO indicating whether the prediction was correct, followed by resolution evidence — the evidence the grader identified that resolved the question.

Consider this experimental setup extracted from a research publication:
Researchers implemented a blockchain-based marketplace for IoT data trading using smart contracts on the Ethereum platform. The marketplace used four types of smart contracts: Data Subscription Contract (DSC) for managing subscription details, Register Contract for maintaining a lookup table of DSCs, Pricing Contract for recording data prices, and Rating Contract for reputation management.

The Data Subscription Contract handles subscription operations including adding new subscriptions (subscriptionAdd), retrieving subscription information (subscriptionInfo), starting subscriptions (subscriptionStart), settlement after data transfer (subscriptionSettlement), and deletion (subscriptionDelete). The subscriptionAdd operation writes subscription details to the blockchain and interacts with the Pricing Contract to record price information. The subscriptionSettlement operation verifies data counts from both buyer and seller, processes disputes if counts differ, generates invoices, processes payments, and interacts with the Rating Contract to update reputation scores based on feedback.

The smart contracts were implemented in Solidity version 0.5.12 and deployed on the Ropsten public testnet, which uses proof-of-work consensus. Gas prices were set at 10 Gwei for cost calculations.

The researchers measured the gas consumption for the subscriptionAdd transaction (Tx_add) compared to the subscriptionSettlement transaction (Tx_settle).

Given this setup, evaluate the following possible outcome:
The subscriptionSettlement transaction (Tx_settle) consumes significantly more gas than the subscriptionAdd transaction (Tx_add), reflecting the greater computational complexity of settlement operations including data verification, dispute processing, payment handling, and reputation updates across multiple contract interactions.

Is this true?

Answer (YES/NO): YES